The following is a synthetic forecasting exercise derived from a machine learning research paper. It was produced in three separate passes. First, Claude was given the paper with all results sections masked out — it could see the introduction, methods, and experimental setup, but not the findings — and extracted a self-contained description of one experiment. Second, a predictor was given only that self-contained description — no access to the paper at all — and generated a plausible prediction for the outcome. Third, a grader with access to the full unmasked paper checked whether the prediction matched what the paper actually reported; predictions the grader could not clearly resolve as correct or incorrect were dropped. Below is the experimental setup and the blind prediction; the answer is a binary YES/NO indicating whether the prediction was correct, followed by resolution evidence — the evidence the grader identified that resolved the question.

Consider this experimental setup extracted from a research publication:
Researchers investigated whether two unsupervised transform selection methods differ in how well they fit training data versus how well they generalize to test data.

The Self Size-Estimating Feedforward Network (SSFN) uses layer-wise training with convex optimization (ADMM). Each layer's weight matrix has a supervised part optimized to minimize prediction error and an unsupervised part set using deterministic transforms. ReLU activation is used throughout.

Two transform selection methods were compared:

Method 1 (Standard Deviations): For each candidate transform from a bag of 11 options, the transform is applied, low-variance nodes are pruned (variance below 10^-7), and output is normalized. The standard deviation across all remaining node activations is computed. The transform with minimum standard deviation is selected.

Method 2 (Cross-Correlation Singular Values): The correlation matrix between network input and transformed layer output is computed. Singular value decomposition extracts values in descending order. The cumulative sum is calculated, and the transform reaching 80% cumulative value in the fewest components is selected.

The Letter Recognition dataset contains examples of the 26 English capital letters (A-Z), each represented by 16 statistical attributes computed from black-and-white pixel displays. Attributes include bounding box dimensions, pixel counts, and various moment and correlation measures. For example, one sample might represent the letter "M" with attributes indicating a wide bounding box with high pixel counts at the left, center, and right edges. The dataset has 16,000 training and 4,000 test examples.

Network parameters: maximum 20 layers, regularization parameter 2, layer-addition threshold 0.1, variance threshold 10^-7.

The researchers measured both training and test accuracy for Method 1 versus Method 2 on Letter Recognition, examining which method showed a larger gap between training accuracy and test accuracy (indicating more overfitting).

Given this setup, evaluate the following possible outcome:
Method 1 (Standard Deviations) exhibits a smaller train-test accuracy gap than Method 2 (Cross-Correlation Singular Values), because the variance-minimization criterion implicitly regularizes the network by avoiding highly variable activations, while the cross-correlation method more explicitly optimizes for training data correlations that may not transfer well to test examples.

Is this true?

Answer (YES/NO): NO